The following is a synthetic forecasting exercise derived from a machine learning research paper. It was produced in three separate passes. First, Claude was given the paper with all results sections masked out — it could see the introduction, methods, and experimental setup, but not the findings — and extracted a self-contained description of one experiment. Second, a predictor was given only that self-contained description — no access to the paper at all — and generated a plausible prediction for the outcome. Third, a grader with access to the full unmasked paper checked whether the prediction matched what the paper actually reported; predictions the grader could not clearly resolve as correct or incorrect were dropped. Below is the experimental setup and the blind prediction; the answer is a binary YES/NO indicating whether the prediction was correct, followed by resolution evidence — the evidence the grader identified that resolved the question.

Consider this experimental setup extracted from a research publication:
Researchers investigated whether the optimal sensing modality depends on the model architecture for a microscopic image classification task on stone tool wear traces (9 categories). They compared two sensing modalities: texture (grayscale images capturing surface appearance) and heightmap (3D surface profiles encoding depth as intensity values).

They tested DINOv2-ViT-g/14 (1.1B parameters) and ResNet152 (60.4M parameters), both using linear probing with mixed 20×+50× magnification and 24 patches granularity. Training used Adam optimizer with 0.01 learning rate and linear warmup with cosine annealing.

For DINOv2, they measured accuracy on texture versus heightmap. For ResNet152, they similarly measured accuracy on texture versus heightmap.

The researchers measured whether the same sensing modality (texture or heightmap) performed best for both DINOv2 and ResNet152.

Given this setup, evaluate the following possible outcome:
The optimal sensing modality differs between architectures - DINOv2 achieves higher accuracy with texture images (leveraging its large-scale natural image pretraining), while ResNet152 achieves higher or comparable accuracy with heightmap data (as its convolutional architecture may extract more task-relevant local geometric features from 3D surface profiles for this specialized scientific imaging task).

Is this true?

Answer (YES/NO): YES